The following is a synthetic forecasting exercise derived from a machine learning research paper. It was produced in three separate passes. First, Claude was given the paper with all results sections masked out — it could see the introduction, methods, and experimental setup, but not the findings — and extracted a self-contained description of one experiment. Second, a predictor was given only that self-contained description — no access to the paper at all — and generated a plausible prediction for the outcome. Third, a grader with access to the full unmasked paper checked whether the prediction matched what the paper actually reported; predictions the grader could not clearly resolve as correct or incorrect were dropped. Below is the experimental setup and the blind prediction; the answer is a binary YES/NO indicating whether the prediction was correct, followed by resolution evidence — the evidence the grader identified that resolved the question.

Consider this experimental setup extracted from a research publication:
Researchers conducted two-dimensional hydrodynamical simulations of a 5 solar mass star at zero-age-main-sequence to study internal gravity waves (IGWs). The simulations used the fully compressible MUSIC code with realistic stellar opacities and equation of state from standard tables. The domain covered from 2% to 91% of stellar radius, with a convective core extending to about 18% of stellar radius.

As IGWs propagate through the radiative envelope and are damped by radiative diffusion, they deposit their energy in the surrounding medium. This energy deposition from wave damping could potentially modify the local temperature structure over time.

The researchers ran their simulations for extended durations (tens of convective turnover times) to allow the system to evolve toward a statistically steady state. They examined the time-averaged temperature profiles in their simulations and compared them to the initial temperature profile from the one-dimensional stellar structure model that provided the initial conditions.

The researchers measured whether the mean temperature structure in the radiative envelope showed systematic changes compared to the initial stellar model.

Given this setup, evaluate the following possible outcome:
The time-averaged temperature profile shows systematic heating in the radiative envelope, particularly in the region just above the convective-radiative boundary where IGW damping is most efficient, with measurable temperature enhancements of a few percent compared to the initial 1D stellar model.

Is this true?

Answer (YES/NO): NO